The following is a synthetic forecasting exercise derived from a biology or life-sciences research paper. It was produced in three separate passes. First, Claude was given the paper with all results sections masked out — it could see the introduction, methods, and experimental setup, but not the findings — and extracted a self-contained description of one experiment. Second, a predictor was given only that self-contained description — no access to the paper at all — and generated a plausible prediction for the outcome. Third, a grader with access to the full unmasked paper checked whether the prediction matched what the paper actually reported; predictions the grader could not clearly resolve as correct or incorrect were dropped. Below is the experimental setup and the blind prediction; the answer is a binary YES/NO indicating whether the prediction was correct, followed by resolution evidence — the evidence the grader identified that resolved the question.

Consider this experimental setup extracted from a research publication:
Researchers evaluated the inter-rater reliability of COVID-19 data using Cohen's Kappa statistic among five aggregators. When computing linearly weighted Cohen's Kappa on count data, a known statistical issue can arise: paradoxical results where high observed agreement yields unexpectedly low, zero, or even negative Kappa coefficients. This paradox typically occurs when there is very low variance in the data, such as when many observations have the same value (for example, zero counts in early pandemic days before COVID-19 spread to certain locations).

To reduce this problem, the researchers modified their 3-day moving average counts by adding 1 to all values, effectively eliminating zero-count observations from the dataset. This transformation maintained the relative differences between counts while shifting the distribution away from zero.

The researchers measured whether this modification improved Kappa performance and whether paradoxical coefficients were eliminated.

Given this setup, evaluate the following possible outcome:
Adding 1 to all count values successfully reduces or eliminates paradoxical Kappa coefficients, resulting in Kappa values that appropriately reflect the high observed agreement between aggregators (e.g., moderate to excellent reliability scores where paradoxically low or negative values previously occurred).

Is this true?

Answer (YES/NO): NO